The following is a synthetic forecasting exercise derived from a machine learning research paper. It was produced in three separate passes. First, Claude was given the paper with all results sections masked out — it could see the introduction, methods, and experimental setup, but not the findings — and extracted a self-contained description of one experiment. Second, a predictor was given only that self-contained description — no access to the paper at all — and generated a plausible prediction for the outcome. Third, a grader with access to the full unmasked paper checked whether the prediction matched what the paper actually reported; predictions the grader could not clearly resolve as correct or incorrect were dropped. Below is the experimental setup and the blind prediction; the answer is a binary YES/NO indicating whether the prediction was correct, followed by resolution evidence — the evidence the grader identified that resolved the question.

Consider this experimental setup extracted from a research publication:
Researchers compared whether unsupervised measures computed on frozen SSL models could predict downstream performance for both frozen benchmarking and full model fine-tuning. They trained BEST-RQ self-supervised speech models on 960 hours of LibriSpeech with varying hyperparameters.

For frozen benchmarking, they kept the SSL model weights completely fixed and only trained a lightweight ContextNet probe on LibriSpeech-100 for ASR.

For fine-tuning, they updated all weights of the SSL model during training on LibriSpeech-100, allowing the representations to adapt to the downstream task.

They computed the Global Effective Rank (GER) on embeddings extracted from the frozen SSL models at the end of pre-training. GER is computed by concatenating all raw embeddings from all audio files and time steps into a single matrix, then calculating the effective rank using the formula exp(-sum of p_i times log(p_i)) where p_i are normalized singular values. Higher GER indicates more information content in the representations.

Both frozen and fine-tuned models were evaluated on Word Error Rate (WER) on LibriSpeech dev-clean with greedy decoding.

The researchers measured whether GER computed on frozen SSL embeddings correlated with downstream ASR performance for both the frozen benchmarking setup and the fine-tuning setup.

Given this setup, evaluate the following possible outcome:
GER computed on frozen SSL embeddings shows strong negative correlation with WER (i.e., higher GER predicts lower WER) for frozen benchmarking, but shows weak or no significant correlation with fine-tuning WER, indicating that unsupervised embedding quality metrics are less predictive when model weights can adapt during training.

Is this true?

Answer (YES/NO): NO